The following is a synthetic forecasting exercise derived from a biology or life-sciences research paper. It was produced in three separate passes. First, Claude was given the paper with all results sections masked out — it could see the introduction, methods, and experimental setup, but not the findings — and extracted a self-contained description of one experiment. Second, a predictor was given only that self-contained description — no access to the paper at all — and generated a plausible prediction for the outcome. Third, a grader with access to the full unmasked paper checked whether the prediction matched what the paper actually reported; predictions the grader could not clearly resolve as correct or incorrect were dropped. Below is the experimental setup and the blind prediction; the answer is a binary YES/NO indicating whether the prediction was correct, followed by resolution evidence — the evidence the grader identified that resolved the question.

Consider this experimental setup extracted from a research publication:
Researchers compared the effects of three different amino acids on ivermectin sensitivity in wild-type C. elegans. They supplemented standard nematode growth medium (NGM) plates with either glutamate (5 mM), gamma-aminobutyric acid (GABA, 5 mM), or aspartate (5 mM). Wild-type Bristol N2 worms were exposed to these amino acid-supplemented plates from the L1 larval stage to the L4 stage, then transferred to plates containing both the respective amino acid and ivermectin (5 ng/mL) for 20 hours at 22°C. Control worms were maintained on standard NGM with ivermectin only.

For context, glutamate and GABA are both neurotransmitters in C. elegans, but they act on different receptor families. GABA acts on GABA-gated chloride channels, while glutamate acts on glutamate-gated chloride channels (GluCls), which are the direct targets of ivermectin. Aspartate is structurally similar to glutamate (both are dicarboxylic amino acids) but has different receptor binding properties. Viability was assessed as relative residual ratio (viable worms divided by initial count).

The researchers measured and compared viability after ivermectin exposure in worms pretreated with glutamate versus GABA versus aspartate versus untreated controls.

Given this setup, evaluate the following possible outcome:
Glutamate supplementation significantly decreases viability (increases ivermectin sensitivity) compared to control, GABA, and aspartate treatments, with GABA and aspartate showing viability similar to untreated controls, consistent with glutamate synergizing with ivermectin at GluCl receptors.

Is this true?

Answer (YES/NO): NO